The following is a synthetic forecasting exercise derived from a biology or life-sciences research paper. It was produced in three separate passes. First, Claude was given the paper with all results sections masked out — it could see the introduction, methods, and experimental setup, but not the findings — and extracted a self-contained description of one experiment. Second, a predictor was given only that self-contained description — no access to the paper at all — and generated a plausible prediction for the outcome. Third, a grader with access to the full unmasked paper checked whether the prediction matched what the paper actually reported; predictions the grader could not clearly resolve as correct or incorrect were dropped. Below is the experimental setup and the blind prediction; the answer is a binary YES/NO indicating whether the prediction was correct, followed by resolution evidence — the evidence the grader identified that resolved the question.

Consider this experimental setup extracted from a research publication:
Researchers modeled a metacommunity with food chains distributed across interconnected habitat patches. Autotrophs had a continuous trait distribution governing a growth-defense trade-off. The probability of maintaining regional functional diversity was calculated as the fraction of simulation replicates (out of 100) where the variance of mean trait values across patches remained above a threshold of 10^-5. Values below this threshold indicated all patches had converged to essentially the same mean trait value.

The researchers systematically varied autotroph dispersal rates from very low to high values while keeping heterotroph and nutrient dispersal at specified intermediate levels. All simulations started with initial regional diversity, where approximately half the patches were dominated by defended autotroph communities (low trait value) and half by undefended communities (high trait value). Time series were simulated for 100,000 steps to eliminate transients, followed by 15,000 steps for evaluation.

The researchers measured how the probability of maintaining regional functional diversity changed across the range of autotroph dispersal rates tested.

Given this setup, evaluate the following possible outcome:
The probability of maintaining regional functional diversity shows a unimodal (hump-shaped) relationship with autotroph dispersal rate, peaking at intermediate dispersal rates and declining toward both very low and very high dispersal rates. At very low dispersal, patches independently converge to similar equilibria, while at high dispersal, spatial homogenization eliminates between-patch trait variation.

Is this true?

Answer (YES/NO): NO